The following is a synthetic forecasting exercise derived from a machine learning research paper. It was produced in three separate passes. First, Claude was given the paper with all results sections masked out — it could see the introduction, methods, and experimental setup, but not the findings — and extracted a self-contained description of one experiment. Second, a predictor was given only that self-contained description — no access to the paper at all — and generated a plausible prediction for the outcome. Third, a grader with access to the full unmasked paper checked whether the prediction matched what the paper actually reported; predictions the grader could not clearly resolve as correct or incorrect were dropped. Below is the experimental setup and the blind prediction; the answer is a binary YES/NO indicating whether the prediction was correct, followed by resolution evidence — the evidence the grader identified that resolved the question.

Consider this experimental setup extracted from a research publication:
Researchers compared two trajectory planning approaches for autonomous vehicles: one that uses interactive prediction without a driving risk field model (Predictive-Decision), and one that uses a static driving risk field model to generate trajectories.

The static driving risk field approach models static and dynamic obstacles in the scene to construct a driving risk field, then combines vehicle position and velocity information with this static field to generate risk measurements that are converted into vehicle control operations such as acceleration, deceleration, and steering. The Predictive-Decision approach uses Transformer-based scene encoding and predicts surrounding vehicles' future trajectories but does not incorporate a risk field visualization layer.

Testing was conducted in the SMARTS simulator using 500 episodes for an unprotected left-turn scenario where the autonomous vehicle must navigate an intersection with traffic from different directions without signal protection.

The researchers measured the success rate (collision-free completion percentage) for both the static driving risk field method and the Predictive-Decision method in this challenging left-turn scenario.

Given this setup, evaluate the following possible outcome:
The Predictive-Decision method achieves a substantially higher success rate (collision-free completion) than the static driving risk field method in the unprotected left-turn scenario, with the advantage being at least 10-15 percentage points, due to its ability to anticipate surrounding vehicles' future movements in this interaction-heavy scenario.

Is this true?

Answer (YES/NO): NO